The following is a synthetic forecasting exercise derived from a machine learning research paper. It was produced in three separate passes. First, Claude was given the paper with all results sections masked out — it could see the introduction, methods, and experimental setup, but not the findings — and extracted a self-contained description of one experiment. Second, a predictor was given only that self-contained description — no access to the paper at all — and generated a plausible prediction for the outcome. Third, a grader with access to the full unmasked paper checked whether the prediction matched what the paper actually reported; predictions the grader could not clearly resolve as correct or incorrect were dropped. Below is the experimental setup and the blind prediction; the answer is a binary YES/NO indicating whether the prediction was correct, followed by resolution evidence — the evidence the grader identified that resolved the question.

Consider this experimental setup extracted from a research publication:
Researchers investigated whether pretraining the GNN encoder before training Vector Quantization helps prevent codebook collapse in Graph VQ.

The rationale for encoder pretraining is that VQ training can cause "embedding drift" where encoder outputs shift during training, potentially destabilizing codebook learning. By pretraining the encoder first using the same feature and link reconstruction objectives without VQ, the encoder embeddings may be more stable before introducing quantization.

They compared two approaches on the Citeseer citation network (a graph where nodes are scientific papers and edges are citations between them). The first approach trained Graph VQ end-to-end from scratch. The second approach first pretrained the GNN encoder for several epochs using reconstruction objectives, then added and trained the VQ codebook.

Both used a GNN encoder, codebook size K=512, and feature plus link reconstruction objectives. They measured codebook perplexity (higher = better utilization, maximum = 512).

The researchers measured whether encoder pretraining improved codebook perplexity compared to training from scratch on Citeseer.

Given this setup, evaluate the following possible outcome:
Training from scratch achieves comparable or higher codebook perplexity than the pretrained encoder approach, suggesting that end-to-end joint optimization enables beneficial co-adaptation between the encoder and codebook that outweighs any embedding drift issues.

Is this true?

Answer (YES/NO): NO